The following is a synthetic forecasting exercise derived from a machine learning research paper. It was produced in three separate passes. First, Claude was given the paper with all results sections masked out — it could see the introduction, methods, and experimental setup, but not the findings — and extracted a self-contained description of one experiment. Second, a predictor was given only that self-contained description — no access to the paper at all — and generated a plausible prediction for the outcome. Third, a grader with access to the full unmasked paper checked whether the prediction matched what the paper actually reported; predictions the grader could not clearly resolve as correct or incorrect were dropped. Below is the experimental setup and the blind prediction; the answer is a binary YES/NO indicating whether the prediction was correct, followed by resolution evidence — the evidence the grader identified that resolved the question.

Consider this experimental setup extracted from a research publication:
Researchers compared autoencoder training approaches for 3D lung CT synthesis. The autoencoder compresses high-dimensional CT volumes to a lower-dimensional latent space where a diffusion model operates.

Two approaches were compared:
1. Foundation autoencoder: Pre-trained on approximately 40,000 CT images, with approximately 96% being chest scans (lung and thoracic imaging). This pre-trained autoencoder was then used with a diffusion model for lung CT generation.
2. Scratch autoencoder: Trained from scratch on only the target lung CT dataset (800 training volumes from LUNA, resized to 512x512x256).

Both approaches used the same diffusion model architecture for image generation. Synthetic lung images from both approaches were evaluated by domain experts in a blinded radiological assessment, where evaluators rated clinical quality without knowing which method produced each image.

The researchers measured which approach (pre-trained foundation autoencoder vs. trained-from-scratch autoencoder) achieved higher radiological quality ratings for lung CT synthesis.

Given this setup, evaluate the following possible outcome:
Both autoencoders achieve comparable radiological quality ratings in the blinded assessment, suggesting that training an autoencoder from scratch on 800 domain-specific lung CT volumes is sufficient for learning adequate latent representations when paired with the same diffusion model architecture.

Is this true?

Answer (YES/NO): NO